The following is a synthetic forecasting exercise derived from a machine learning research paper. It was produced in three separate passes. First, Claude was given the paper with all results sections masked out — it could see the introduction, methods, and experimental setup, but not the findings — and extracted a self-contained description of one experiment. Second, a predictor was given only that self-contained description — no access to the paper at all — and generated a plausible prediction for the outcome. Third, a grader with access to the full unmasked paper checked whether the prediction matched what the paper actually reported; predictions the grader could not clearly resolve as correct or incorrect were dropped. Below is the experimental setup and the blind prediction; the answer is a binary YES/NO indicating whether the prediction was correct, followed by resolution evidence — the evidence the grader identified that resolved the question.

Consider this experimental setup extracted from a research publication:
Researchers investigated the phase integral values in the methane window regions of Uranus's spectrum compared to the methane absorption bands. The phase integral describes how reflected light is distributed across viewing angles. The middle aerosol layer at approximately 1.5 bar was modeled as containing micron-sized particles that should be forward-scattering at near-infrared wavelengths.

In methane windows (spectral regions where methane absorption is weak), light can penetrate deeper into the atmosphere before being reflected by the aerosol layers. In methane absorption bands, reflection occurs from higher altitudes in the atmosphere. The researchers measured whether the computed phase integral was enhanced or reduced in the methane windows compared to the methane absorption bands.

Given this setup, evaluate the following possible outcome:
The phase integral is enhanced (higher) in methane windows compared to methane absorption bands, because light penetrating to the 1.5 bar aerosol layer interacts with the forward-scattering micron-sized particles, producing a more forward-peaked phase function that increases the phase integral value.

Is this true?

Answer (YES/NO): YES